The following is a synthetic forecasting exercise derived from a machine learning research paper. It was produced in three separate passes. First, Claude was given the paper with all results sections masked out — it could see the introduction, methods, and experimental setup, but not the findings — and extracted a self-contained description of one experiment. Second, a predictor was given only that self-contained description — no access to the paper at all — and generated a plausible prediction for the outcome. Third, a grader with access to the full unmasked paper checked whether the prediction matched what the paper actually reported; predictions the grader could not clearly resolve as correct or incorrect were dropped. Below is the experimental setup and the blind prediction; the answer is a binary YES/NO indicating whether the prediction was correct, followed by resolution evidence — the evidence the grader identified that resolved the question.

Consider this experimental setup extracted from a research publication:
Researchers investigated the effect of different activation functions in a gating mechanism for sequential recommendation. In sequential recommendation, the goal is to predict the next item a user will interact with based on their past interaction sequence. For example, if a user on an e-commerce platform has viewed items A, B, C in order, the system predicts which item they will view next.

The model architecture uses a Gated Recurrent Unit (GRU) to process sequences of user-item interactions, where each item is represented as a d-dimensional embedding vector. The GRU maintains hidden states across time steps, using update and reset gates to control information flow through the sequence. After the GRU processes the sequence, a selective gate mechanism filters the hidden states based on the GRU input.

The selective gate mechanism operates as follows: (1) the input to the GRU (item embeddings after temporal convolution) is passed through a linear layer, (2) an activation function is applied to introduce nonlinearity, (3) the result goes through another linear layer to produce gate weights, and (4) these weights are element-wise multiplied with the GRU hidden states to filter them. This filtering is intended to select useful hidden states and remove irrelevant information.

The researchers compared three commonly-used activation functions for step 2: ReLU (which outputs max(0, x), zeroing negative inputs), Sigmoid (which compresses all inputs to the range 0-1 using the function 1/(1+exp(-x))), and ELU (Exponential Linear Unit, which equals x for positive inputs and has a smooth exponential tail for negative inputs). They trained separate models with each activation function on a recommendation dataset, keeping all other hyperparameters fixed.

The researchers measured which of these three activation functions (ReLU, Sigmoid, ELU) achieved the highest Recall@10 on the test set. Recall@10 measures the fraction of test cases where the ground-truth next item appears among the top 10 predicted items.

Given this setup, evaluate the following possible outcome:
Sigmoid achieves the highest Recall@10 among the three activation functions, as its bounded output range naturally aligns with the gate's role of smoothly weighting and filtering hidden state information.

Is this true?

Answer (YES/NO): YES